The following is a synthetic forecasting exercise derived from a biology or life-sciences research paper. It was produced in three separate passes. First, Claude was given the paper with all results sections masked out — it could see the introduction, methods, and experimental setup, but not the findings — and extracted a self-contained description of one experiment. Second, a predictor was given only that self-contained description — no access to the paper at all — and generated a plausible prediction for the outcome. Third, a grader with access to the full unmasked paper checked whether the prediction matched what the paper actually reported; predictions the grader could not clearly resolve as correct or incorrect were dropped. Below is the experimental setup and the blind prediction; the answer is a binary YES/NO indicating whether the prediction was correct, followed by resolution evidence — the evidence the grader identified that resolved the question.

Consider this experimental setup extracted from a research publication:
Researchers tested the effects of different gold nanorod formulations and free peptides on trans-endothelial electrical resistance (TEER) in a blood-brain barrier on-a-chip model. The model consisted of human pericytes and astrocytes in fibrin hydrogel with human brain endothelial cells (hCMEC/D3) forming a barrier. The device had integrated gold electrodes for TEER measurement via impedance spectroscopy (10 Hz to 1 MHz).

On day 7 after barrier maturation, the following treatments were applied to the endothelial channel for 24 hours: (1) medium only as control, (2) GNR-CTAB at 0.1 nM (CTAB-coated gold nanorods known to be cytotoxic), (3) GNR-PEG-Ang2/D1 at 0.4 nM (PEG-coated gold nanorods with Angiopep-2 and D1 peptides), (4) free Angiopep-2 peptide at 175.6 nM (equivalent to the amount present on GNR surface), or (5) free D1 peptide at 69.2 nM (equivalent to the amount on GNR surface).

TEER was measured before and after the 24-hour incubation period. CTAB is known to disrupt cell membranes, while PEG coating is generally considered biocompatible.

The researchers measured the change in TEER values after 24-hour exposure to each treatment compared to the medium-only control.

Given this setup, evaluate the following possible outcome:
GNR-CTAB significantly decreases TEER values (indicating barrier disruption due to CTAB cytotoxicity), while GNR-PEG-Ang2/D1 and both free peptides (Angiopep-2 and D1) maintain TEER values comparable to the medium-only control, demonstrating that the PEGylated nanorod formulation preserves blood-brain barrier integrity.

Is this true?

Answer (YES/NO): NO